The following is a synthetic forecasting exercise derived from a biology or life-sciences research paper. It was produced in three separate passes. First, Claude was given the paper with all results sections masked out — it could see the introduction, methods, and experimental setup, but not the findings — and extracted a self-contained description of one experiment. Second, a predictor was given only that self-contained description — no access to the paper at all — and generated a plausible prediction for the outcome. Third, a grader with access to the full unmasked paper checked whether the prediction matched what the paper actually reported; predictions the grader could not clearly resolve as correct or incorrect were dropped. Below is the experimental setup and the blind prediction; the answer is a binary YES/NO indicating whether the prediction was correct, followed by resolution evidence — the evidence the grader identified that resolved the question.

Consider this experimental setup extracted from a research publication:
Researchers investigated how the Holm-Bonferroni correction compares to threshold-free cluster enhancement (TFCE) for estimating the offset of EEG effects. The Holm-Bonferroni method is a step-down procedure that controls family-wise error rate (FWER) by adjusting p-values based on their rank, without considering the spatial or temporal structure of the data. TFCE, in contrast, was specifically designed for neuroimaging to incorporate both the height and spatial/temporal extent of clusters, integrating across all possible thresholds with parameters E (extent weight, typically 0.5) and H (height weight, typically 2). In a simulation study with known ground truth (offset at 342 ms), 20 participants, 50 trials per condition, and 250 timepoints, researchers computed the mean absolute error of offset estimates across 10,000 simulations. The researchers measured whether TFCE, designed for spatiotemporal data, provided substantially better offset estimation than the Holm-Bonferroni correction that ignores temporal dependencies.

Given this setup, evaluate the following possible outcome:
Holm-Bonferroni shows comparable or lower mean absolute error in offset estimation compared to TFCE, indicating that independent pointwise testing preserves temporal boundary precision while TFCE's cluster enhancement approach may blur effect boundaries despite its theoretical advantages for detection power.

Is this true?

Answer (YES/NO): YES